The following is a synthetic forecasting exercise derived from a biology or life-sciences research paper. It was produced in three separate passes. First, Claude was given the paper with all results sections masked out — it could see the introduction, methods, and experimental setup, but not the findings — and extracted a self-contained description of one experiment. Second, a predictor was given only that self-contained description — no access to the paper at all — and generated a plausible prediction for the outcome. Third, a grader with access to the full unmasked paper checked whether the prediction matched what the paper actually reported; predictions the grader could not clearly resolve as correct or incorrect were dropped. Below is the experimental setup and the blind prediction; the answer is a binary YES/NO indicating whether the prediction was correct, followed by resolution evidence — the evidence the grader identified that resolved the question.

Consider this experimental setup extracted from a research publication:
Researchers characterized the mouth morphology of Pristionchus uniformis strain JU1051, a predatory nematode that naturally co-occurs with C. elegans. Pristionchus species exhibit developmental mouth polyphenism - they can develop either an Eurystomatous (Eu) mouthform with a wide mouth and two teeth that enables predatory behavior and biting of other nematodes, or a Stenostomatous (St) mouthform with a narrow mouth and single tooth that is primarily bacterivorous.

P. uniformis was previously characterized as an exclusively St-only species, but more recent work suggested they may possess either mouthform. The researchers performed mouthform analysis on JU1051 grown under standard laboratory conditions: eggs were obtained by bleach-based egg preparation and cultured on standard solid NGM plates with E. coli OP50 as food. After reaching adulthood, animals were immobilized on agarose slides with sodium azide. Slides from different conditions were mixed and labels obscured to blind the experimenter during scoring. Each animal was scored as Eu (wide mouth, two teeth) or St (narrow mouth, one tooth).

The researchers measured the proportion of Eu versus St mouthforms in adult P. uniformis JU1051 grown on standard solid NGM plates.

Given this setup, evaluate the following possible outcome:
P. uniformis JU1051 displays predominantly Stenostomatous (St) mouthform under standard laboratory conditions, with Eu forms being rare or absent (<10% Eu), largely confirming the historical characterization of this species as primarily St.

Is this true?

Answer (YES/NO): NO